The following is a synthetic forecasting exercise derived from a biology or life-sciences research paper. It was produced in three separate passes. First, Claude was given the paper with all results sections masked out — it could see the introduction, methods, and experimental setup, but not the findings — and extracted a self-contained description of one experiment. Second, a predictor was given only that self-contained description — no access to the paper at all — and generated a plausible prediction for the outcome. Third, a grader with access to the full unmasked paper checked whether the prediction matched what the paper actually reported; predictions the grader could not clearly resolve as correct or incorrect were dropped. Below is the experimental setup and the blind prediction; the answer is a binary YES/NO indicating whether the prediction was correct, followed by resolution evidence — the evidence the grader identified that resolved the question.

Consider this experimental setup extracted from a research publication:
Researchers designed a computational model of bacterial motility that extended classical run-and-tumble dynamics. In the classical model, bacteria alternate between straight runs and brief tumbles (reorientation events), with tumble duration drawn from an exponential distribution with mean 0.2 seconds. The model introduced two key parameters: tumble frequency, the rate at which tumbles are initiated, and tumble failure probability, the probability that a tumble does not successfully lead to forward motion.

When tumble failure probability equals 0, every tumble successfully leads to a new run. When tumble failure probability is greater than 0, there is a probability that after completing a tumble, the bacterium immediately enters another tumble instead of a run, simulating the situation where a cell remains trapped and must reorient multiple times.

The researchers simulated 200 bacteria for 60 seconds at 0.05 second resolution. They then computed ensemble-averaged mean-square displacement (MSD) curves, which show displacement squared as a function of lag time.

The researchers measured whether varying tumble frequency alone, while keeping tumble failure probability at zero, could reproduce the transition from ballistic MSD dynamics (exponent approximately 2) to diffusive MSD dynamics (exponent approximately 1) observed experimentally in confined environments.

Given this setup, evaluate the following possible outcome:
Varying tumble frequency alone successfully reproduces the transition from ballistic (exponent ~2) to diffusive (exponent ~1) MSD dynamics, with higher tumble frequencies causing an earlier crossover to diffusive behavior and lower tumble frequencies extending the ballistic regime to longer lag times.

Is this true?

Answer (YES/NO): NO